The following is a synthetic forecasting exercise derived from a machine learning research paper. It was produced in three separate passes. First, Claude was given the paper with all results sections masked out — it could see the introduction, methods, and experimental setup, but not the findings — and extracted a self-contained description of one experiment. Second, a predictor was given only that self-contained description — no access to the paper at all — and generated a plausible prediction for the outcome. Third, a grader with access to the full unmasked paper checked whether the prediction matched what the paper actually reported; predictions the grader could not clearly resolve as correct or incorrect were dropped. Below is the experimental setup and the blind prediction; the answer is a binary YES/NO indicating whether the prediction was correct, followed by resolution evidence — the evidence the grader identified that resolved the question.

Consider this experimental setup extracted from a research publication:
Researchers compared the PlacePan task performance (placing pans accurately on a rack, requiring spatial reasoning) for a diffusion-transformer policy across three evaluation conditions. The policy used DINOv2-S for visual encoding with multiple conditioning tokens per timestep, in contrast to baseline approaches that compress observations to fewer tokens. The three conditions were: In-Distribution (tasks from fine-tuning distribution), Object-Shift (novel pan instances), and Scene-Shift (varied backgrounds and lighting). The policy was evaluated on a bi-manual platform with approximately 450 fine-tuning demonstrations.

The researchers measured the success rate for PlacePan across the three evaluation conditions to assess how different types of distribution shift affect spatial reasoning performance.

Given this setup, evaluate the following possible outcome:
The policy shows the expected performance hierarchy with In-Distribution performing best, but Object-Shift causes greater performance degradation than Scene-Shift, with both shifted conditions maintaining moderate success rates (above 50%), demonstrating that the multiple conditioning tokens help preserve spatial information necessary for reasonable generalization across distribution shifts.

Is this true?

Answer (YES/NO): NO